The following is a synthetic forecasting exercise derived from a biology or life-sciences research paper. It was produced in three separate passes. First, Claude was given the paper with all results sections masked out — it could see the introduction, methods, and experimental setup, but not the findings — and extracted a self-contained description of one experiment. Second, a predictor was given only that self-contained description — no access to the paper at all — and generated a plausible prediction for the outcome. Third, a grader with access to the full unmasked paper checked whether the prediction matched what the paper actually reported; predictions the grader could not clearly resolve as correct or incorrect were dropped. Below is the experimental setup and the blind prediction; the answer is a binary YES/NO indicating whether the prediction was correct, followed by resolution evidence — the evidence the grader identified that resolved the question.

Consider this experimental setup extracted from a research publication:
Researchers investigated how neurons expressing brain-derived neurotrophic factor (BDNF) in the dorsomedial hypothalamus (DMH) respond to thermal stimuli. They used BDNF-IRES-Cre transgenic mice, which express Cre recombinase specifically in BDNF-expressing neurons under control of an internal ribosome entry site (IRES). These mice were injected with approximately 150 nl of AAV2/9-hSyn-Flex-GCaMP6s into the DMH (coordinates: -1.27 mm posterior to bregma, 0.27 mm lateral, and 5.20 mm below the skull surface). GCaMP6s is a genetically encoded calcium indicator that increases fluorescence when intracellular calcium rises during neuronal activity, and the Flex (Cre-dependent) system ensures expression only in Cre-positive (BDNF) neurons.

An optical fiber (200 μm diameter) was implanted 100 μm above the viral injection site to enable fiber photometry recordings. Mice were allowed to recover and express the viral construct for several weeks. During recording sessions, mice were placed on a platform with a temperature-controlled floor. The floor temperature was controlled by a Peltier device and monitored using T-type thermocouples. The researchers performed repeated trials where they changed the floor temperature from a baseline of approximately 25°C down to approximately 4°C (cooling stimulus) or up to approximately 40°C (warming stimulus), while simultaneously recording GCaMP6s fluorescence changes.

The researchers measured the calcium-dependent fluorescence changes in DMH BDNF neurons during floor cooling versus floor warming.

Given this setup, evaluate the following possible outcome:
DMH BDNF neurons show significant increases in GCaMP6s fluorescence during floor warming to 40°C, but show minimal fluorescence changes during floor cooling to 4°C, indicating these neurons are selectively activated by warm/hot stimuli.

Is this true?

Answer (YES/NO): NO